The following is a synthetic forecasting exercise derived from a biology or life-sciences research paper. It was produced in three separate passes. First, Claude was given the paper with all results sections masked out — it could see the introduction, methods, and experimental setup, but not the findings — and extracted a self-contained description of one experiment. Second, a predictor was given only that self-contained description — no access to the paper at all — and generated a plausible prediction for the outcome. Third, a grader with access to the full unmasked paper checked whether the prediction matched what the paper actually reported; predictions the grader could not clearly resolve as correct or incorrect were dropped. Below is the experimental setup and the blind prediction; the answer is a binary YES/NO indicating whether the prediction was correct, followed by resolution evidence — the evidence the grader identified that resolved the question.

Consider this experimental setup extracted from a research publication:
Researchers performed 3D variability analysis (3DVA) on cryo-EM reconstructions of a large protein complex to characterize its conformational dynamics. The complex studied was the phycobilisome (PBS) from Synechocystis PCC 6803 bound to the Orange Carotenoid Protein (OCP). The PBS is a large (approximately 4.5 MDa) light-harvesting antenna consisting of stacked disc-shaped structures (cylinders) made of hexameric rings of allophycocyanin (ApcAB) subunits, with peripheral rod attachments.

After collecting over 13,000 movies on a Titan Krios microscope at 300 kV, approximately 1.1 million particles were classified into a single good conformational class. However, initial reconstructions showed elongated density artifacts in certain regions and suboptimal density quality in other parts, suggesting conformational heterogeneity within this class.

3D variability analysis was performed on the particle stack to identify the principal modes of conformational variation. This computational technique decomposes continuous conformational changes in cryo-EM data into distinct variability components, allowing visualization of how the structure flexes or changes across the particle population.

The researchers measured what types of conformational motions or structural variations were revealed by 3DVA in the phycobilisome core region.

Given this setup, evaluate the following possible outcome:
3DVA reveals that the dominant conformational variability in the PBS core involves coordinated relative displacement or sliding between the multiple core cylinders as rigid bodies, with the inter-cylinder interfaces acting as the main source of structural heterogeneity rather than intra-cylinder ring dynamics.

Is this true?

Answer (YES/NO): NO